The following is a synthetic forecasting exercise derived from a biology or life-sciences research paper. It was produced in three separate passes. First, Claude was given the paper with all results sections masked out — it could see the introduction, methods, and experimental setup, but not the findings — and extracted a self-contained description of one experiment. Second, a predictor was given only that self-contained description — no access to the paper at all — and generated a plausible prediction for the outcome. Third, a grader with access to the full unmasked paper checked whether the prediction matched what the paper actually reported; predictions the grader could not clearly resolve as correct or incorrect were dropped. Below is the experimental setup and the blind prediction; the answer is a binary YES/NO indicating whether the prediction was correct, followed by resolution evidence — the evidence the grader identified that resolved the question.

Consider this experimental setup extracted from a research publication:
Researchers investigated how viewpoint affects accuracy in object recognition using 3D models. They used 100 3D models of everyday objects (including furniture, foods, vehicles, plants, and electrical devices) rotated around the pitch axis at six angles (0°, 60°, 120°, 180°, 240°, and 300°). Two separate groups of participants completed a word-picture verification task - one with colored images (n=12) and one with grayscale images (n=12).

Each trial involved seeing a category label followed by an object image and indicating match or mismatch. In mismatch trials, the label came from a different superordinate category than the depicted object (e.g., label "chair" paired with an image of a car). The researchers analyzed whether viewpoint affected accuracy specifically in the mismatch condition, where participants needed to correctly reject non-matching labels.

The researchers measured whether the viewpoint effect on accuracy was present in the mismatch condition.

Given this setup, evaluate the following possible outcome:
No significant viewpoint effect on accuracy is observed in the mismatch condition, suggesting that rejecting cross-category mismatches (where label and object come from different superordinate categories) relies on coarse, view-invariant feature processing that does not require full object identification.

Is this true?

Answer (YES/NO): YES